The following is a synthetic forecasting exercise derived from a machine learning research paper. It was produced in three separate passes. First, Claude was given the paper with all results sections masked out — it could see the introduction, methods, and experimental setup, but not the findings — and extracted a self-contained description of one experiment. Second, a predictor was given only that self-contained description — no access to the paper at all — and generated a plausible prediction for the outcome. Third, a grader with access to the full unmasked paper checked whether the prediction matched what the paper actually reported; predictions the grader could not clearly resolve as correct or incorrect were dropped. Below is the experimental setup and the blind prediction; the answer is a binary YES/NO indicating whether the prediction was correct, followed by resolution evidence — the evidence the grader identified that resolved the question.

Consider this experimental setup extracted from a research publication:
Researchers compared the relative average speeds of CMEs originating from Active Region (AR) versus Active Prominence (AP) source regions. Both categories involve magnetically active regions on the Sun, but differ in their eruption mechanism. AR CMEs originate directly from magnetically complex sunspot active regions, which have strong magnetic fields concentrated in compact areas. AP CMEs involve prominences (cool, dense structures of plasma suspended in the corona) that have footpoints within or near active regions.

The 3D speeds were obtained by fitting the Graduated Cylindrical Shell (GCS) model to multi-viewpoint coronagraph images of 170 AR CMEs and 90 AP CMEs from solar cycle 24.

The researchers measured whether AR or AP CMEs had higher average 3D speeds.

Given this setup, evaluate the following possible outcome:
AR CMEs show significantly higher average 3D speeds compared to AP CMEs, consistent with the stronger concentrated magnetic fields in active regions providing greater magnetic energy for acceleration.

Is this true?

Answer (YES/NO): NO